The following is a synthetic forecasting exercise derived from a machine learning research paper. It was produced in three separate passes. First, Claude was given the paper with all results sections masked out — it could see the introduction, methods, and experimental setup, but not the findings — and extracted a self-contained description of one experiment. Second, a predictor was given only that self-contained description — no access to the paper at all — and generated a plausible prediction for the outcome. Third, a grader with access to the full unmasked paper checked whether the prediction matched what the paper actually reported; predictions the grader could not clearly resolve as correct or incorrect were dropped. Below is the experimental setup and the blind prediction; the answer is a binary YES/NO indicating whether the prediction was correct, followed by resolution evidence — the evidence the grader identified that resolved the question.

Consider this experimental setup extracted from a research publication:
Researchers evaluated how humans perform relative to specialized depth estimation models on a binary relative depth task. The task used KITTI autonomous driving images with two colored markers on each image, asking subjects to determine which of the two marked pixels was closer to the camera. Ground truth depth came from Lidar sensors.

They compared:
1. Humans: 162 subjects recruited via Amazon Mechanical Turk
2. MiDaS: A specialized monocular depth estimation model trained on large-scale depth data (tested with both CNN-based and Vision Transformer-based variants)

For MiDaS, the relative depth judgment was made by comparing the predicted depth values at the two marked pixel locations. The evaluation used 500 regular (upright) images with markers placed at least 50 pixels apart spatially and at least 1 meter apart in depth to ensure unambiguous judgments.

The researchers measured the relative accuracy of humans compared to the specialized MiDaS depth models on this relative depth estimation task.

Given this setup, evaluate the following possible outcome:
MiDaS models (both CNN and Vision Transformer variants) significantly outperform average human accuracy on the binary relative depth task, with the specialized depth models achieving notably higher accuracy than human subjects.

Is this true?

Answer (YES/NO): YES